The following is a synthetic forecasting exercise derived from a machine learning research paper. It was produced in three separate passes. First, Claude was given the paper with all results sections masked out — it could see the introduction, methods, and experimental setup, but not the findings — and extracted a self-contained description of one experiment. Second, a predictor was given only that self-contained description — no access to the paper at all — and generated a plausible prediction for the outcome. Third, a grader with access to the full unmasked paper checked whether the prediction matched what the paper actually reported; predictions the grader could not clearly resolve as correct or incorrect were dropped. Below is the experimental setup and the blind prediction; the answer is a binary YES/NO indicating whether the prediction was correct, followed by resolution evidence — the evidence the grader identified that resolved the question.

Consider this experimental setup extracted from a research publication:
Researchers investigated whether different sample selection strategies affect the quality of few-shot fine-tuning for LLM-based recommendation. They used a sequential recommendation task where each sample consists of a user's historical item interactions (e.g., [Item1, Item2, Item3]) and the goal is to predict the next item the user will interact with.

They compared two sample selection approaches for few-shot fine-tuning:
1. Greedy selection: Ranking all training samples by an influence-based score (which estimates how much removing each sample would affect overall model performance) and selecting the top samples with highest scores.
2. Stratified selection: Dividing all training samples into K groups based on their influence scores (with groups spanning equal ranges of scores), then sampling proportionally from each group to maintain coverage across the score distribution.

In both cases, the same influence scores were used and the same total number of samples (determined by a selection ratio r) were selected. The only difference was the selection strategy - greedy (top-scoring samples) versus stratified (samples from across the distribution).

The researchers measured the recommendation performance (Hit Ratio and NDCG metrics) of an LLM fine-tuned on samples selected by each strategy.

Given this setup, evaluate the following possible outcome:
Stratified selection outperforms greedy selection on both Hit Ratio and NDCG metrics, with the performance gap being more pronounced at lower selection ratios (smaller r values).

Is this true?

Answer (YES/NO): NO